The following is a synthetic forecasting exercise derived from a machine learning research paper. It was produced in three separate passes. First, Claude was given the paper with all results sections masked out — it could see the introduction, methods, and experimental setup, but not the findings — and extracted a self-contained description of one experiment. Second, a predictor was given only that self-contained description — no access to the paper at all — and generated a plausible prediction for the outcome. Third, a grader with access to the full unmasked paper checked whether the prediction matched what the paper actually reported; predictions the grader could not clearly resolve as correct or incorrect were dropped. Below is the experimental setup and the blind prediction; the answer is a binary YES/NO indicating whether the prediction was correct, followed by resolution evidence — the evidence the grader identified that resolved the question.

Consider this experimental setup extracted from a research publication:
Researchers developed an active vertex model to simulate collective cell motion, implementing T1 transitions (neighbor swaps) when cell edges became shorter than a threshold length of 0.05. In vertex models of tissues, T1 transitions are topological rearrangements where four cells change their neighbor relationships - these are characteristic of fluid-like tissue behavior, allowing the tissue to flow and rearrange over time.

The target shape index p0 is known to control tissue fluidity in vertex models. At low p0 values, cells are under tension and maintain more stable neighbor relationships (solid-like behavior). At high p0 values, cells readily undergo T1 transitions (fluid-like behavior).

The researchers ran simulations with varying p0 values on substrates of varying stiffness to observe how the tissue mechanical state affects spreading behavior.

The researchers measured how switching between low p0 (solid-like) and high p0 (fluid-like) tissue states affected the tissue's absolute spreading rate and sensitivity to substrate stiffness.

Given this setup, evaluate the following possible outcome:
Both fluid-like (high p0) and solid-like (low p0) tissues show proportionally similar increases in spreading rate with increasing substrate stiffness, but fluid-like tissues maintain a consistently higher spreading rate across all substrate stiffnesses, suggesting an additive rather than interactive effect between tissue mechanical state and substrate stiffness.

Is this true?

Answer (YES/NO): NO